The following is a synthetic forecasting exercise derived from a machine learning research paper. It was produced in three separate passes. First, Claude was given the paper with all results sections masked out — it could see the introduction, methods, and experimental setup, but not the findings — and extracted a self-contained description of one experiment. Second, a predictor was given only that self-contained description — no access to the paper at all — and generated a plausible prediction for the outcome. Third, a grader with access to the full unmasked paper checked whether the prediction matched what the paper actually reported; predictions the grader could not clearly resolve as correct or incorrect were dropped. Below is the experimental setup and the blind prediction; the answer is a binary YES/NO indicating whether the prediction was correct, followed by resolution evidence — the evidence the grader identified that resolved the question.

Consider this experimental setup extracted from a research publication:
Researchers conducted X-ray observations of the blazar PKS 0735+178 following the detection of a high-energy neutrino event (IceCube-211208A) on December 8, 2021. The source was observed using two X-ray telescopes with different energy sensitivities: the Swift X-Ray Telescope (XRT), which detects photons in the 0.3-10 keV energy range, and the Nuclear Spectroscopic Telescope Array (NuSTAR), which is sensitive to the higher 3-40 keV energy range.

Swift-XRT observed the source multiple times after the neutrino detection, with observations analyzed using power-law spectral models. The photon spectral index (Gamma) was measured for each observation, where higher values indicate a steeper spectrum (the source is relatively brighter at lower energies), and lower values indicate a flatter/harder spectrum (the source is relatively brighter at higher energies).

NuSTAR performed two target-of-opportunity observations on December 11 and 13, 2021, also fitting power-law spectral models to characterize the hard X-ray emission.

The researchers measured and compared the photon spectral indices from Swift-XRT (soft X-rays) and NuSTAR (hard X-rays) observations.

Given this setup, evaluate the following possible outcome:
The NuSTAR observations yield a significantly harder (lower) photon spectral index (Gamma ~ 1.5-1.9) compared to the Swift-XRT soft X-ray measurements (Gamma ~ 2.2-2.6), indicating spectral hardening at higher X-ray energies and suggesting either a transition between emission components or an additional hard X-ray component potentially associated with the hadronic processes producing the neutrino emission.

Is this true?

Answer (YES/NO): YES